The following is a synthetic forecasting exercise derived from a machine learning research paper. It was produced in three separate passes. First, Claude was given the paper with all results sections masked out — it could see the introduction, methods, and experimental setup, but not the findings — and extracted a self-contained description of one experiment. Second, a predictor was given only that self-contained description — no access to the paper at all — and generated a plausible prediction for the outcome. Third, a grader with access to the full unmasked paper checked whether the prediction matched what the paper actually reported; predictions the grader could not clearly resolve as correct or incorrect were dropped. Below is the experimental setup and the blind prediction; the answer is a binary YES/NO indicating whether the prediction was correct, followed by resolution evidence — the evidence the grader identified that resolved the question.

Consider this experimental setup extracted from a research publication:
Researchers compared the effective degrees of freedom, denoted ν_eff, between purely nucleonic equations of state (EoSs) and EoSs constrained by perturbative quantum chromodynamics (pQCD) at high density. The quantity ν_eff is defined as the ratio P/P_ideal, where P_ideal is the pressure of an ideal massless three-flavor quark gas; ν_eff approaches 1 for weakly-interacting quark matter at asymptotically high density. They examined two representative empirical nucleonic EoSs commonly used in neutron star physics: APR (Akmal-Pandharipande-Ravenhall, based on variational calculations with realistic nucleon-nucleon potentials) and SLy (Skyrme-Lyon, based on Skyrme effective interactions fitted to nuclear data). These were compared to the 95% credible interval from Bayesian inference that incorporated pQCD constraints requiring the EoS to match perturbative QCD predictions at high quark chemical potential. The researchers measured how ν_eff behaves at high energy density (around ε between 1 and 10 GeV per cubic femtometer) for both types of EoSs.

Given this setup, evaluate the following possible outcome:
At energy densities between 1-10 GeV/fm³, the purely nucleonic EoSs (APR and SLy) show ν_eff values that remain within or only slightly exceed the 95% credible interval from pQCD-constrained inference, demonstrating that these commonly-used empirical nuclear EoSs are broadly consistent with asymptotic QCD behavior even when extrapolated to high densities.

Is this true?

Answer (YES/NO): NO